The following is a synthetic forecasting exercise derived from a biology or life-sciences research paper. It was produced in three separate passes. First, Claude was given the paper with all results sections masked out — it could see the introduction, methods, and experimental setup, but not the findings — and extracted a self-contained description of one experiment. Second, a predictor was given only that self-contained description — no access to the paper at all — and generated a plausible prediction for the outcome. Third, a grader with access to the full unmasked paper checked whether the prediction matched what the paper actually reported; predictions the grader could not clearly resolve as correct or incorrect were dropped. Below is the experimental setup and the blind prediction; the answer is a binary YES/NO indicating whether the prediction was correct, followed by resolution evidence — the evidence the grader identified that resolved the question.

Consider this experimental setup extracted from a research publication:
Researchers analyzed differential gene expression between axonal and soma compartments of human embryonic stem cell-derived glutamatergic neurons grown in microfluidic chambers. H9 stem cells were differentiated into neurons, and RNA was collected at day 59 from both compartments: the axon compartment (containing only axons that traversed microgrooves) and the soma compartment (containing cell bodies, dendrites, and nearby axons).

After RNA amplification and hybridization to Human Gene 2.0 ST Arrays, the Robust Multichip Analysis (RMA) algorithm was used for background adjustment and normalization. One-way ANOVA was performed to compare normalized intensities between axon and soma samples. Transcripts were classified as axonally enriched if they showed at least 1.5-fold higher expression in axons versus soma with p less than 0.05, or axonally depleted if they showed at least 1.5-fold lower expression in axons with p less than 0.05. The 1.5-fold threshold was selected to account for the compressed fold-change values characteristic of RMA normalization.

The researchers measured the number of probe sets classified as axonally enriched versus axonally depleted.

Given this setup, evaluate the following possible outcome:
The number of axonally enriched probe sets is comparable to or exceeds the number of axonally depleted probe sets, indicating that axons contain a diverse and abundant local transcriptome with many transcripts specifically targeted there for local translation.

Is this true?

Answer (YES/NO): YES